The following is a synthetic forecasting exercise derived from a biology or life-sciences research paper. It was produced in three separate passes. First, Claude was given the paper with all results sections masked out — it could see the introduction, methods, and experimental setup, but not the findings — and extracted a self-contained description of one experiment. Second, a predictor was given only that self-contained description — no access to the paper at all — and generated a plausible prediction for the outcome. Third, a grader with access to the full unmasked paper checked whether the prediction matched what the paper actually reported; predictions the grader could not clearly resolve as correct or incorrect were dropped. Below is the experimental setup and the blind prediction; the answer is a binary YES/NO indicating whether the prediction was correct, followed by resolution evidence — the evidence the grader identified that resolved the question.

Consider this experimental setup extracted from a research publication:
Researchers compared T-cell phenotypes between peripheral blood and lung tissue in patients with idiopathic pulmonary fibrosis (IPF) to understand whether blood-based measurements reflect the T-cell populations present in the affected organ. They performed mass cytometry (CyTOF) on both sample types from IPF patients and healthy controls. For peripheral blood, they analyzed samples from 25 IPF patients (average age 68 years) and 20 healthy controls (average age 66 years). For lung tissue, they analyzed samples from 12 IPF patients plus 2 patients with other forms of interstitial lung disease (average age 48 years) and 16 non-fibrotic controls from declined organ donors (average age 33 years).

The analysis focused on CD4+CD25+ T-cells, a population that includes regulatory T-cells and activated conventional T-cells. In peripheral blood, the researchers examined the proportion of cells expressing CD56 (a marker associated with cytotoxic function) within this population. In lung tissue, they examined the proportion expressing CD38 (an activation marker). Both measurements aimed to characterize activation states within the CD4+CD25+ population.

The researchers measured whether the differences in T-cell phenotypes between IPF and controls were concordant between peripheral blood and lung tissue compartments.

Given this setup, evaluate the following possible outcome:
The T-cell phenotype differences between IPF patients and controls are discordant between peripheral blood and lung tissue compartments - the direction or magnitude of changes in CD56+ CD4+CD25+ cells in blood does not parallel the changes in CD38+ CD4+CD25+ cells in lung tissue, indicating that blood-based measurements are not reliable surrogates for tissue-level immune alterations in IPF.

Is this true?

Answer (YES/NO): YES